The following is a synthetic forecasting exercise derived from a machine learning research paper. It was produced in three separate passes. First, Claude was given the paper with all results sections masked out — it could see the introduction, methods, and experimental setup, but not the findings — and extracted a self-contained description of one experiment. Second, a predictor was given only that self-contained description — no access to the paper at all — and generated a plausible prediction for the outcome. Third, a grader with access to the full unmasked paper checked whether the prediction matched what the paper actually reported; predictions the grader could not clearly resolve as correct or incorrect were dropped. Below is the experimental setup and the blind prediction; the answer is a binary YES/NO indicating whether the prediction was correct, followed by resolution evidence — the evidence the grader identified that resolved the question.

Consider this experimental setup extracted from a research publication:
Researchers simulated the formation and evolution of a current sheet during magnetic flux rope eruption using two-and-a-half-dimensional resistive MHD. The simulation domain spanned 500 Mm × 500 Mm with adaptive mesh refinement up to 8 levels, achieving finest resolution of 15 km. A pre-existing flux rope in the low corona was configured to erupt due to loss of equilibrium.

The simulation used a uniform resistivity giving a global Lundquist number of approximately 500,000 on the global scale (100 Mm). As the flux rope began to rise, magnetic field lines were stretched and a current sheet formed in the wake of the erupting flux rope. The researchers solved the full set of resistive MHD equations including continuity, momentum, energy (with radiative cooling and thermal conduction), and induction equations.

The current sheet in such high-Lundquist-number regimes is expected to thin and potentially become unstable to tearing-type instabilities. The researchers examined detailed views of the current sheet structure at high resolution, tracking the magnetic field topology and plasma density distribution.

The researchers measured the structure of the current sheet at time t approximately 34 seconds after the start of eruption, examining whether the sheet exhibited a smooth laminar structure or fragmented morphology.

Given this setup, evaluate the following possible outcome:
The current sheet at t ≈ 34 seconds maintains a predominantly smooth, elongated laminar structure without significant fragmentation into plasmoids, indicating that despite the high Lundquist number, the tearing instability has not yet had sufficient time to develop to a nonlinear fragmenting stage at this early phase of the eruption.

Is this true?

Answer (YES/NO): YES